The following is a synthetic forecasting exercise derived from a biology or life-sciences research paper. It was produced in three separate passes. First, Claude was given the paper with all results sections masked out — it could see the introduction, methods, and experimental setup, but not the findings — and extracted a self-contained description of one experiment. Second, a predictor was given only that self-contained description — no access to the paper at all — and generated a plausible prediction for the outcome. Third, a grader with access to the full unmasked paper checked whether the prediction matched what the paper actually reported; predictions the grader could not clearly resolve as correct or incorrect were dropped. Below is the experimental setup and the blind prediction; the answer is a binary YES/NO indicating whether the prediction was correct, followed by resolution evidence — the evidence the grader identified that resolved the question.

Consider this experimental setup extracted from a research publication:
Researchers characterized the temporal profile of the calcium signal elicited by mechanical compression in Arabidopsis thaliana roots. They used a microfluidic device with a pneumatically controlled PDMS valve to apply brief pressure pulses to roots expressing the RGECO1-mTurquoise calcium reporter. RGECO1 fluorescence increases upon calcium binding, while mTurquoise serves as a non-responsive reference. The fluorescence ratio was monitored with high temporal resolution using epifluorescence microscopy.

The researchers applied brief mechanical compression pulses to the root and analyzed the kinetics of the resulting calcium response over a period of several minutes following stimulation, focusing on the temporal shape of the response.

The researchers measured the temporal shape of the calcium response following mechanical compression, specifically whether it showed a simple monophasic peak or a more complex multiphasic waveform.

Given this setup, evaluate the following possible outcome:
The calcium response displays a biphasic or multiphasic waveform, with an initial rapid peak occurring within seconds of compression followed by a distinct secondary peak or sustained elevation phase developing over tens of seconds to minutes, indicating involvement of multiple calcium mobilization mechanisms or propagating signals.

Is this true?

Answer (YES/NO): YES